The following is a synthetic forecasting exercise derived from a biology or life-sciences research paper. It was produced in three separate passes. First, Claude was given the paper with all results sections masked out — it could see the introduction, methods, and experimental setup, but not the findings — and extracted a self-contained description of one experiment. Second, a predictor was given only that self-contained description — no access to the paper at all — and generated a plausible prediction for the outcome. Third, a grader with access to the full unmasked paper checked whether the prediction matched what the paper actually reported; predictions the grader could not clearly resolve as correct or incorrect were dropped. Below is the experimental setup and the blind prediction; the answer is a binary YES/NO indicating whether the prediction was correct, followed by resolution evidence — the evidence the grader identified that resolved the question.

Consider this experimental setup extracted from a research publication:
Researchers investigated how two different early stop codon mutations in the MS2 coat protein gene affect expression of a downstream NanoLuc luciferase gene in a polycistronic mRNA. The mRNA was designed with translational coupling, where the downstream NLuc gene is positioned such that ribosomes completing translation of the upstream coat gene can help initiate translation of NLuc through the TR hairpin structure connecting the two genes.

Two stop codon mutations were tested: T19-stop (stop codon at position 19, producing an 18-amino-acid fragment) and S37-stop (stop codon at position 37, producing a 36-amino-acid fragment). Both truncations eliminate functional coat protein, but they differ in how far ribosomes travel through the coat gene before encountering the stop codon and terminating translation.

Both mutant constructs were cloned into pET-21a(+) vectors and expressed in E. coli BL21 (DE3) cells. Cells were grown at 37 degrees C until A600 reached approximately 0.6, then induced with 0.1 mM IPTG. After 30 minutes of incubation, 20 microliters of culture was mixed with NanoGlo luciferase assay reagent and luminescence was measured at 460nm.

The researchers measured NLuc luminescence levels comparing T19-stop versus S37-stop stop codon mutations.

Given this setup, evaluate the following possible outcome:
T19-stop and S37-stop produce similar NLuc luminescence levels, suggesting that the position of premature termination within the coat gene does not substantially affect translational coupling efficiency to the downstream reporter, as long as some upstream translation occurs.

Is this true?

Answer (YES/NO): NO